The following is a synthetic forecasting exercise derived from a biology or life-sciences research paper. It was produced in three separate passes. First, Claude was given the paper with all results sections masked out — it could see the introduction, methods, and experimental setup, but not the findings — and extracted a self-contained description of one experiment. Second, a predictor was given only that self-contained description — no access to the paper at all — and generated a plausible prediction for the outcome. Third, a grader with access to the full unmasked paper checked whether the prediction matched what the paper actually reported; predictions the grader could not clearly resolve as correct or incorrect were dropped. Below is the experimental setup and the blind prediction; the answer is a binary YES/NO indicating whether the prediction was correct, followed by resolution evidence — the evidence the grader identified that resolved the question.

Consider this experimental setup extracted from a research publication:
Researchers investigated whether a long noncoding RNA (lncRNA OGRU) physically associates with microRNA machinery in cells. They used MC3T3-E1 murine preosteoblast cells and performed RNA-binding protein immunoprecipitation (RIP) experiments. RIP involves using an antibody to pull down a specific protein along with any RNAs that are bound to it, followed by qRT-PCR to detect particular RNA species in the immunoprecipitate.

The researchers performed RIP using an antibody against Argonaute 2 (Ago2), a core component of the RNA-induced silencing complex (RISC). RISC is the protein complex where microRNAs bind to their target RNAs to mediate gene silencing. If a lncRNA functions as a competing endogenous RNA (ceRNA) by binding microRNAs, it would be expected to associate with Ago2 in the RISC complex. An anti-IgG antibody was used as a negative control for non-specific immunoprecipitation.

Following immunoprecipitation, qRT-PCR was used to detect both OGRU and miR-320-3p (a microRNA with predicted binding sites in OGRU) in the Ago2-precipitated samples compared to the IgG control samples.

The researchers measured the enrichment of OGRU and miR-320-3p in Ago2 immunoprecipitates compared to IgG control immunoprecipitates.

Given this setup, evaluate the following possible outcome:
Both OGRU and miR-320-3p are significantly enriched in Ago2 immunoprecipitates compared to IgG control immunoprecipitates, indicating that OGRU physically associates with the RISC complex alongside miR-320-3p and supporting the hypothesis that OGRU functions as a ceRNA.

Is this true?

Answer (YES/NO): YES